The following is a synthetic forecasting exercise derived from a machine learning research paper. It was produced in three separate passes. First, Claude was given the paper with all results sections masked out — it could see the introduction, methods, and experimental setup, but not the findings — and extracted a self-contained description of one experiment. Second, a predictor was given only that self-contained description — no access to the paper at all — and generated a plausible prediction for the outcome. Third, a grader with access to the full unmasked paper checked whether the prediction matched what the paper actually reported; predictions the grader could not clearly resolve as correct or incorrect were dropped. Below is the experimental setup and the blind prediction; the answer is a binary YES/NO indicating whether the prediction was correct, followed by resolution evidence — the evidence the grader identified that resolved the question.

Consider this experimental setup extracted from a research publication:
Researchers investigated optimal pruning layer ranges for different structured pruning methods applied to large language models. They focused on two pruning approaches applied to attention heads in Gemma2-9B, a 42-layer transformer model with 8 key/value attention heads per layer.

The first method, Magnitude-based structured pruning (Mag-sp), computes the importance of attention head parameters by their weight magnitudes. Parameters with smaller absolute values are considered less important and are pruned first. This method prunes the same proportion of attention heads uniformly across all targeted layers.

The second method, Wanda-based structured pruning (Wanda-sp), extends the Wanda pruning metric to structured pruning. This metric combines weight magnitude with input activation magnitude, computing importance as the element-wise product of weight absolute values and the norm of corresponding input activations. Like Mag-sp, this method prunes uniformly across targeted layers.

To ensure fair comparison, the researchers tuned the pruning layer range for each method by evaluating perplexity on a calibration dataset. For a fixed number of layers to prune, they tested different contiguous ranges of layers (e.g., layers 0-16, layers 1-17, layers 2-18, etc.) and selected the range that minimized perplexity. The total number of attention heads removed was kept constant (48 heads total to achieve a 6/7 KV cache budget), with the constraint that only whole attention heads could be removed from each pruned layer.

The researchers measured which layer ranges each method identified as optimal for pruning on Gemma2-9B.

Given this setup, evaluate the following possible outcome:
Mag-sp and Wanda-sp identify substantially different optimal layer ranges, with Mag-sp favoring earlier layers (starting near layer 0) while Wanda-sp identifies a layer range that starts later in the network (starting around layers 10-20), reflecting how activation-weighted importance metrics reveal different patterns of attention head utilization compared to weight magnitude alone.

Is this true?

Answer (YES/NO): NO